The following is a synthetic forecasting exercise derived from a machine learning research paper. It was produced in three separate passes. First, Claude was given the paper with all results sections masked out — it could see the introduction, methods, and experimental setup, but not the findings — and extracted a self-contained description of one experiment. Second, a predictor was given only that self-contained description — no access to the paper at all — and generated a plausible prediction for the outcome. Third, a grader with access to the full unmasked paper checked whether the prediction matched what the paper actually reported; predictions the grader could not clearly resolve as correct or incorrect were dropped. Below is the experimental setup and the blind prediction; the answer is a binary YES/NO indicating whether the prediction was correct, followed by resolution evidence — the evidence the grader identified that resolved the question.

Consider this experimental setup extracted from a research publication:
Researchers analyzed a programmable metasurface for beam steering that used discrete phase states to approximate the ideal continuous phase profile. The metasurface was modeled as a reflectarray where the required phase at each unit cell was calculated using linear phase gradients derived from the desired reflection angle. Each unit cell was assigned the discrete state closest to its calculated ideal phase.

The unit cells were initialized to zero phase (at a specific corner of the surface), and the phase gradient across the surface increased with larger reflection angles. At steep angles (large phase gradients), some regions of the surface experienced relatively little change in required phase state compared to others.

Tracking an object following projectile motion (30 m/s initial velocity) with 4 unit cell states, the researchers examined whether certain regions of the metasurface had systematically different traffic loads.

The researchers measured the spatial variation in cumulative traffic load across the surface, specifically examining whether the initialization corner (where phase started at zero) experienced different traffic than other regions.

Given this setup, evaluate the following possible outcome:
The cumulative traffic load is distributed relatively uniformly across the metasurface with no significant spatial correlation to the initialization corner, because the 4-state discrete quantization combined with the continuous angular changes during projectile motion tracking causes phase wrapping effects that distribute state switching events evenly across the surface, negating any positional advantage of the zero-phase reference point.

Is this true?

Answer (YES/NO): NO